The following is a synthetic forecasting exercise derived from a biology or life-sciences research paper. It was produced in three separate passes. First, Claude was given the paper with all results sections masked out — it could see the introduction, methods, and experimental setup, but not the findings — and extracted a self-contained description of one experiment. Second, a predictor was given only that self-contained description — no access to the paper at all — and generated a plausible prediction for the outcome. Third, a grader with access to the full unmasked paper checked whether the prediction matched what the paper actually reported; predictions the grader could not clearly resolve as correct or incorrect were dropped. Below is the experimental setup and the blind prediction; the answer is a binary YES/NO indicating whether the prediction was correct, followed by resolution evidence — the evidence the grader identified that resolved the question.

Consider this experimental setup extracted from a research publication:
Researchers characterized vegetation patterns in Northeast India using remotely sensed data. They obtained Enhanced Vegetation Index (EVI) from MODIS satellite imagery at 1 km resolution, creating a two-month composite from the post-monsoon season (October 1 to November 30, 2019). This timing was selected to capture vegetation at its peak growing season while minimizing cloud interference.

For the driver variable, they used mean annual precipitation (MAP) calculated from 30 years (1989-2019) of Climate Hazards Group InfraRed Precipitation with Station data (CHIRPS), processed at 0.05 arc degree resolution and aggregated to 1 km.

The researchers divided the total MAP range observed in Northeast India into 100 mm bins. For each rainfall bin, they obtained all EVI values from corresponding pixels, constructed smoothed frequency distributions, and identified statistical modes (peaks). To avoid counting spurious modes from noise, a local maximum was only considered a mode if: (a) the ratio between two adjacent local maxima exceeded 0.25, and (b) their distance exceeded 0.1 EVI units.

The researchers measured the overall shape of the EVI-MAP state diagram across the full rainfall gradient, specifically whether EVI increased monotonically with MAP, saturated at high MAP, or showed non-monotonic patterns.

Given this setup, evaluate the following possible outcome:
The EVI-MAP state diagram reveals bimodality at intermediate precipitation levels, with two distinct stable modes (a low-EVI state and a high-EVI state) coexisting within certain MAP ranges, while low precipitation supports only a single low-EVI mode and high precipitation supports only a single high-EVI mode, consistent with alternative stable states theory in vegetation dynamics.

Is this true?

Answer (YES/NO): NO